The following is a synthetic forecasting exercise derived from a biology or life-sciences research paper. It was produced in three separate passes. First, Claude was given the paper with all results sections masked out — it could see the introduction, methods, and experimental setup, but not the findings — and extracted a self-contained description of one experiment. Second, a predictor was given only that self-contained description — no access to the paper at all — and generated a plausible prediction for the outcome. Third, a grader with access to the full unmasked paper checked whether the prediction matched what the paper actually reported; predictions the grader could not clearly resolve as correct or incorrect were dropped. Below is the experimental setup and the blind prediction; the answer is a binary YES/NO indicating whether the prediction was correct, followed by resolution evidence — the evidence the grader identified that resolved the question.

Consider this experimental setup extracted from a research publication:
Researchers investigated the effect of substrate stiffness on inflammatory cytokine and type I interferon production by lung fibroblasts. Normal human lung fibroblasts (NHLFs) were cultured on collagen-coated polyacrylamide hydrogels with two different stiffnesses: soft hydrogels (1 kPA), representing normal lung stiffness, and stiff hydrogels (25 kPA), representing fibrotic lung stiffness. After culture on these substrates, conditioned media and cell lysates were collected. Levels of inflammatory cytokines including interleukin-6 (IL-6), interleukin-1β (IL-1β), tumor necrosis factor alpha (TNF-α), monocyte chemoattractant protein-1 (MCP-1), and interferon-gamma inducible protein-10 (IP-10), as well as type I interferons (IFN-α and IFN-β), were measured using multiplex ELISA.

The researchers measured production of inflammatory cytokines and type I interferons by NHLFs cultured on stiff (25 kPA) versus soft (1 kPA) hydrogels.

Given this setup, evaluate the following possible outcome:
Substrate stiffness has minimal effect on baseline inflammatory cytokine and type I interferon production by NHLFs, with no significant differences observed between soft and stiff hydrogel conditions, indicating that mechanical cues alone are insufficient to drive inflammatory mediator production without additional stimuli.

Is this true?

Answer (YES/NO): NO